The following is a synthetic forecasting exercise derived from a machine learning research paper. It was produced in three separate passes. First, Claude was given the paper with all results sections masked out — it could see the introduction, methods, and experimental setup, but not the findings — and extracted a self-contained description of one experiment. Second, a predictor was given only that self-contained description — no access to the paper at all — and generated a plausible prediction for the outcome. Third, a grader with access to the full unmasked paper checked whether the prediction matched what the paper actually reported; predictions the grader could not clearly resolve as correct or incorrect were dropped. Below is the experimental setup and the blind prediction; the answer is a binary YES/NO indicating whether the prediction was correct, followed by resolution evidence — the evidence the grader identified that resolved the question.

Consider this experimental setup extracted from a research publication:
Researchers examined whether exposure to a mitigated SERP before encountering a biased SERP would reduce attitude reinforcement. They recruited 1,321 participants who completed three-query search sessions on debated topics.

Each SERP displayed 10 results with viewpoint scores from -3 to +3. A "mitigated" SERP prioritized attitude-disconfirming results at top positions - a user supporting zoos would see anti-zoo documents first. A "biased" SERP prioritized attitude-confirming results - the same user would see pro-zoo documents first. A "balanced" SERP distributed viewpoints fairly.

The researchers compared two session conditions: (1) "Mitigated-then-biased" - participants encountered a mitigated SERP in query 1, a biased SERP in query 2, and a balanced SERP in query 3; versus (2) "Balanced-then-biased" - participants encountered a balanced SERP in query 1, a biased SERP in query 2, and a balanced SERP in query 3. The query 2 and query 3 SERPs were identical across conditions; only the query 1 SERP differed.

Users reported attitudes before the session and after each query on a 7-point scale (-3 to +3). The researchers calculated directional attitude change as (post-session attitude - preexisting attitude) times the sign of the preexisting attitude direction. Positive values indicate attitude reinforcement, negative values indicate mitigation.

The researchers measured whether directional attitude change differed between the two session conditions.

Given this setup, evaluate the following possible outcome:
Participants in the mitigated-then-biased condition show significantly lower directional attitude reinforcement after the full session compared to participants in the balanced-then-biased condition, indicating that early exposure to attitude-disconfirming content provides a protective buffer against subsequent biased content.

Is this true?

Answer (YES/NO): NO